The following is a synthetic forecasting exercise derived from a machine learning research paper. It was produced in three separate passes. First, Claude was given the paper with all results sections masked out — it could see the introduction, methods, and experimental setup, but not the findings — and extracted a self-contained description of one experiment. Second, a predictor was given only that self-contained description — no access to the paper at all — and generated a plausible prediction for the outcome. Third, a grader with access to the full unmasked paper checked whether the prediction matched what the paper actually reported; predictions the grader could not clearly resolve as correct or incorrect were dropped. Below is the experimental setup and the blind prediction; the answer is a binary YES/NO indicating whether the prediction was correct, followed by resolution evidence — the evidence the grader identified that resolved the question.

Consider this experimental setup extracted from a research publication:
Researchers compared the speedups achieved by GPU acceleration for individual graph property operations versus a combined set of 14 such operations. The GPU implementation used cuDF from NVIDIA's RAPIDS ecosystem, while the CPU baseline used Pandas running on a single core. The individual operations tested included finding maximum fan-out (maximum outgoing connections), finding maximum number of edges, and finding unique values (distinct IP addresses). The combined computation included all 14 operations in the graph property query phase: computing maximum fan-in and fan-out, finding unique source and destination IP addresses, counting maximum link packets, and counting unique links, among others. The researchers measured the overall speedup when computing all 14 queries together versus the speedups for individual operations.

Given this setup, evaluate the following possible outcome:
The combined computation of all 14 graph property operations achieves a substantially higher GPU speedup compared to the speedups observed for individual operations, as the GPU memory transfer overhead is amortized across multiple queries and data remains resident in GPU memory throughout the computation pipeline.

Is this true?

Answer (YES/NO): NO